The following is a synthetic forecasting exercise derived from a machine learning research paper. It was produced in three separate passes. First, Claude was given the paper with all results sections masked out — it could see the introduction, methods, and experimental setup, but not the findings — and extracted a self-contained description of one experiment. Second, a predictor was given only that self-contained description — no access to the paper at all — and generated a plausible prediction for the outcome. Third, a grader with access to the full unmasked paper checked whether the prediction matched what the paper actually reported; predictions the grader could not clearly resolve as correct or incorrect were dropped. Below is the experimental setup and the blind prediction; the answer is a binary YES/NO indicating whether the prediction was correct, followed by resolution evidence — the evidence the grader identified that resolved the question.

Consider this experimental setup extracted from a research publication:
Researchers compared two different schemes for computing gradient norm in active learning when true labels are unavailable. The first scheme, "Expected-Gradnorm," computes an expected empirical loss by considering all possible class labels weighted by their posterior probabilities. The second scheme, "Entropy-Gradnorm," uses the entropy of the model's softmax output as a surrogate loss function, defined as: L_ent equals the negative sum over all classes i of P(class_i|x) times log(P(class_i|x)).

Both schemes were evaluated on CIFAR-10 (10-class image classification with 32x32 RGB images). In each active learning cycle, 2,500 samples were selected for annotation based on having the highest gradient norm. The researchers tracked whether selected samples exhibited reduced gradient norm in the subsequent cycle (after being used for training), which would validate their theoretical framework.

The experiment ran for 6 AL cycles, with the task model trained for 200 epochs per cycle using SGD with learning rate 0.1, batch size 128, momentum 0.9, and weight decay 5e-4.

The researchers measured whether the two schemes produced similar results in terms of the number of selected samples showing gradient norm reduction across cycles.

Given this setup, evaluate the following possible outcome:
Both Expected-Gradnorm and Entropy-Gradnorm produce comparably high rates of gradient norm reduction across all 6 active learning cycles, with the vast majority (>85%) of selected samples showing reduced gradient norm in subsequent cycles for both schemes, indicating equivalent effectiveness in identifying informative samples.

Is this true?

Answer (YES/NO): YES